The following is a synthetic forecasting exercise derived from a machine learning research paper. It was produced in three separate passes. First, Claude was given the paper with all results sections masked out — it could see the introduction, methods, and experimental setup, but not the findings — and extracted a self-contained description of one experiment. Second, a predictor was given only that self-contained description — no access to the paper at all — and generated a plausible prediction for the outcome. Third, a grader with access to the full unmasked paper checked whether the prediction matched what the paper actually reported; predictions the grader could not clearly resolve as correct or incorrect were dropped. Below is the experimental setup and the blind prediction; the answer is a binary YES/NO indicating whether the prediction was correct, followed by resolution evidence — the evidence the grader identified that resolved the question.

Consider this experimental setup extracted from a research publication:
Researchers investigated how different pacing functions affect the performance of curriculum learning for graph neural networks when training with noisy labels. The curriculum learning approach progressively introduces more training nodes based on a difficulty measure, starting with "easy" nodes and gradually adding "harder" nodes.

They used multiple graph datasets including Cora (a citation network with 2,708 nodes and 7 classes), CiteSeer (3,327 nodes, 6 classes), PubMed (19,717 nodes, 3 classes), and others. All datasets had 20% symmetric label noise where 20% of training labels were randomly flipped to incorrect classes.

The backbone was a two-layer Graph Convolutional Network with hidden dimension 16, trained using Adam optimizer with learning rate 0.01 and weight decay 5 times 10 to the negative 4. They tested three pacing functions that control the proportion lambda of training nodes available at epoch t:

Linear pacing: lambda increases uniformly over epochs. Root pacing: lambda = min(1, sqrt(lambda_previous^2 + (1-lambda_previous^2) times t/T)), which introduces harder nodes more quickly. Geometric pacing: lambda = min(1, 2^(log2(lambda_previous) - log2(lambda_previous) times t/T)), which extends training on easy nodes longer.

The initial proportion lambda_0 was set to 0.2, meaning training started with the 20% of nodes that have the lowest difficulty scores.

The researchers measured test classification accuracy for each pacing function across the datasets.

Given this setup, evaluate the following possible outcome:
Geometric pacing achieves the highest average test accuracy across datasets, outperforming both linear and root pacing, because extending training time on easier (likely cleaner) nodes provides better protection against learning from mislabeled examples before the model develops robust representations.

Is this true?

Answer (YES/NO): NO